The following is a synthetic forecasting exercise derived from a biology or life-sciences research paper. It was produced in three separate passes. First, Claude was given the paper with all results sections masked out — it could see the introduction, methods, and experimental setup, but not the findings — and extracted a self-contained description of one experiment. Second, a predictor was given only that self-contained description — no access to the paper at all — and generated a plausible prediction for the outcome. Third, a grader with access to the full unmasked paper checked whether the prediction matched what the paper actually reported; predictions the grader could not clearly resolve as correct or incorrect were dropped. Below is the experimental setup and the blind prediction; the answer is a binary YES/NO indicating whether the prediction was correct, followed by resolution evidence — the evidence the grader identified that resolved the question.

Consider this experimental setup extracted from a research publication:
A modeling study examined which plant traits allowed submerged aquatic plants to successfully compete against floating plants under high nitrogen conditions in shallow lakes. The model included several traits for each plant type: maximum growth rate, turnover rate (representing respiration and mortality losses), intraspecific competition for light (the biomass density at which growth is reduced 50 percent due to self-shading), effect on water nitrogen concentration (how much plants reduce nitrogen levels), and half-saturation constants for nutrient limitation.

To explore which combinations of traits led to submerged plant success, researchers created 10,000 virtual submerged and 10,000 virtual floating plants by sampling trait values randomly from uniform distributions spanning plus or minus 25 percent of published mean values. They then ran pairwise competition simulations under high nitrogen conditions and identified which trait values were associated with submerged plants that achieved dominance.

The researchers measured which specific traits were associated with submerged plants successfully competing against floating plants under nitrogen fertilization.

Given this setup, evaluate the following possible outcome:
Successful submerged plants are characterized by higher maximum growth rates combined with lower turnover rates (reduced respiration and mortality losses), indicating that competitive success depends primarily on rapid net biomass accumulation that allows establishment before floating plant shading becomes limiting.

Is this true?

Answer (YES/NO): NO